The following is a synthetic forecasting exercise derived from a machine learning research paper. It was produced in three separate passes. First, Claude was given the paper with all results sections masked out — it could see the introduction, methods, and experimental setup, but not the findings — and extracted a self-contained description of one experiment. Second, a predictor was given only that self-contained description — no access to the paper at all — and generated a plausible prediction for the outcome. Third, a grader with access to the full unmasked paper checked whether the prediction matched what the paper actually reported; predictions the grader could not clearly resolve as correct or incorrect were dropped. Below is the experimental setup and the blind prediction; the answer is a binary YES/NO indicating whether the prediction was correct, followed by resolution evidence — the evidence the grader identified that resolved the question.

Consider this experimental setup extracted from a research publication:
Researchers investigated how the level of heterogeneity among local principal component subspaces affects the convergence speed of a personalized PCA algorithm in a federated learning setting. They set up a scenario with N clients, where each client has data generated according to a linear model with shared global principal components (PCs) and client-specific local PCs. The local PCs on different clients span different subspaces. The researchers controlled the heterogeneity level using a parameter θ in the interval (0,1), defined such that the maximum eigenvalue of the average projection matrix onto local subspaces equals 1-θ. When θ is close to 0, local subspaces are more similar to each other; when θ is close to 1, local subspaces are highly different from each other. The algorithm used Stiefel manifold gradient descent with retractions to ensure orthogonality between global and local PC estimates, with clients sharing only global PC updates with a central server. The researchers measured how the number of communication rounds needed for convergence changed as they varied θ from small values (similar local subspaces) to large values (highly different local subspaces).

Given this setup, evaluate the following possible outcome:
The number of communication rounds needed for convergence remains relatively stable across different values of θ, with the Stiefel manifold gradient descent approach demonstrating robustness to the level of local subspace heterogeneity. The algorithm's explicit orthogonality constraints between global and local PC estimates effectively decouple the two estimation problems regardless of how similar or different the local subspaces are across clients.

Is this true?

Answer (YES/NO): NO